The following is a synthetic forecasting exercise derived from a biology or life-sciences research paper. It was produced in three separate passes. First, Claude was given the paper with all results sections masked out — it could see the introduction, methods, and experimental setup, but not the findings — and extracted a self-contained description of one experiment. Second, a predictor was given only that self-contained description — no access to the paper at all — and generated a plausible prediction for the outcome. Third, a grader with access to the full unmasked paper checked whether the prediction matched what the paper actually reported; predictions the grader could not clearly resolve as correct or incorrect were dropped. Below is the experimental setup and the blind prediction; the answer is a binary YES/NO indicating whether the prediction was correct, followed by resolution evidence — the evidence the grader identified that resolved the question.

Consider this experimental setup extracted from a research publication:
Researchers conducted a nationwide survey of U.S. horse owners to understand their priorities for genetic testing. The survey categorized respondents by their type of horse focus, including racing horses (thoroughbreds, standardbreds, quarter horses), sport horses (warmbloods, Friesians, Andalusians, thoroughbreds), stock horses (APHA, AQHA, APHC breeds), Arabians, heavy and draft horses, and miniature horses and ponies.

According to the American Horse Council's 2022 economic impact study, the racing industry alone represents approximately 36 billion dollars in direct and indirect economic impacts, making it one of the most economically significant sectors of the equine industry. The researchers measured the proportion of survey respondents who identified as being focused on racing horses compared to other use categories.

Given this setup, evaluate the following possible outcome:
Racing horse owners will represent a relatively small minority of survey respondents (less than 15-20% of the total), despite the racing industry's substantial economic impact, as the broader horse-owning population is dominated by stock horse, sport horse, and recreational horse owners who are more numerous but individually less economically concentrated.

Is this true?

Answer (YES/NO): YES